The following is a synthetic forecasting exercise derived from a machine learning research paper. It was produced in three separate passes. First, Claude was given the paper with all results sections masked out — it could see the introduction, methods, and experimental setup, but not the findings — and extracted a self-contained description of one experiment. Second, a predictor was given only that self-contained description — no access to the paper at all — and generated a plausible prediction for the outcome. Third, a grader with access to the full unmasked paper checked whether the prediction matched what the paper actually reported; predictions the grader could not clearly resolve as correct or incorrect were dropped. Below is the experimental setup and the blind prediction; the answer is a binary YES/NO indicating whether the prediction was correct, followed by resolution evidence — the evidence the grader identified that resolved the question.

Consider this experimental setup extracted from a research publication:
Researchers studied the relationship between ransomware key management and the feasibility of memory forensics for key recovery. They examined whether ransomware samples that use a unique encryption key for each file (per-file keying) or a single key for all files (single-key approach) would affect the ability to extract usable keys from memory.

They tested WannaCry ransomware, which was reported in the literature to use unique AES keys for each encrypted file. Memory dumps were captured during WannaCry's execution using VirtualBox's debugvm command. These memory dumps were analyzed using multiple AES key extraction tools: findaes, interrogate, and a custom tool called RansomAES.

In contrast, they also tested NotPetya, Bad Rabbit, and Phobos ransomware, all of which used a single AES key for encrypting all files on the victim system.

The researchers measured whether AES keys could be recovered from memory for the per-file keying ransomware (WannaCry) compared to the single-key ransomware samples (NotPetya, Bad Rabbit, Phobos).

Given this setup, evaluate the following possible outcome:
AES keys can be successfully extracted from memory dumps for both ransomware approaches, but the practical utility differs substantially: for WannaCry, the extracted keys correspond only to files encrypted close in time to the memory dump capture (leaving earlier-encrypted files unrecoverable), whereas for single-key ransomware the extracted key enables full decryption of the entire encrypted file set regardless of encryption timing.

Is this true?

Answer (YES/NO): NO